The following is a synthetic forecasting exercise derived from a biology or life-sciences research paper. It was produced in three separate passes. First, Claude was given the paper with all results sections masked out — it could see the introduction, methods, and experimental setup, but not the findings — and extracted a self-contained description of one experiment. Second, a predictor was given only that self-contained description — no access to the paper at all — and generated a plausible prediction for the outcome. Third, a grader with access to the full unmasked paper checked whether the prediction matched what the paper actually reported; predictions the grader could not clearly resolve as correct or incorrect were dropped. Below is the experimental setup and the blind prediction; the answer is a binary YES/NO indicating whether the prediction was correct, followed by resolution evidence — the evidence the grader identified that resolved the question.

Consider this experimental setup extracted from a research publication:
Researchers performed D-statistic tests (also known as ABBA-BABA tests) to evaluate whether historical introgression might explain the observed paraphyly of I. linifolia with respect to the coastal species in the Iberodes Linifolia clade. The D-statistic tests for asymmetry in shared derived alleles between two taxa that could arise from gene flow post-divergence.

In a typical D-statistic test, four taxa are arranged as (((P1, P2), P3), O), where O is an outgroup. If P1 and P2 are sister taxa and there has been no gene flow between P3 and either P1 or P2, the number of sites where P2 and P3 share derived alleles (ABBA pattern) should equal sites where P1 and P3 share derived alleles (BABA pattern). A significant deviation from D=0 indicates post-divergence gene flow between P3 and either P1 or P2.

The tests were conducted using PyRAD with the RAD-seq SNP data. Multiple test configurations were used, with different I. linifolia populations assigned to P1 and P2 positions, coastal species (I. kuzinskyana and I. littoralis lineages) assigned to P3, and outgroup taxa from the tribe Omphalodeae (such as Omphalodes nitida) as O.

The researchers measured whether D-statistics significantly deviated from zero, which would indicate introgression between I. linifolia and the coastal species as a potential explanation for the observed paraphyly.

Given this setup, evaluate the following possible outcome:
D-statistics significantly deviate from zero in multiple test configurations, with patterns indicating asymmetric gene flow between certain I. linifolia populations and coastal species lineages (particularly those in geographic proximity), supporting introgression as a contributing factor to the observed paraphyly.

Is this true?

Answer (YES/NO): NO